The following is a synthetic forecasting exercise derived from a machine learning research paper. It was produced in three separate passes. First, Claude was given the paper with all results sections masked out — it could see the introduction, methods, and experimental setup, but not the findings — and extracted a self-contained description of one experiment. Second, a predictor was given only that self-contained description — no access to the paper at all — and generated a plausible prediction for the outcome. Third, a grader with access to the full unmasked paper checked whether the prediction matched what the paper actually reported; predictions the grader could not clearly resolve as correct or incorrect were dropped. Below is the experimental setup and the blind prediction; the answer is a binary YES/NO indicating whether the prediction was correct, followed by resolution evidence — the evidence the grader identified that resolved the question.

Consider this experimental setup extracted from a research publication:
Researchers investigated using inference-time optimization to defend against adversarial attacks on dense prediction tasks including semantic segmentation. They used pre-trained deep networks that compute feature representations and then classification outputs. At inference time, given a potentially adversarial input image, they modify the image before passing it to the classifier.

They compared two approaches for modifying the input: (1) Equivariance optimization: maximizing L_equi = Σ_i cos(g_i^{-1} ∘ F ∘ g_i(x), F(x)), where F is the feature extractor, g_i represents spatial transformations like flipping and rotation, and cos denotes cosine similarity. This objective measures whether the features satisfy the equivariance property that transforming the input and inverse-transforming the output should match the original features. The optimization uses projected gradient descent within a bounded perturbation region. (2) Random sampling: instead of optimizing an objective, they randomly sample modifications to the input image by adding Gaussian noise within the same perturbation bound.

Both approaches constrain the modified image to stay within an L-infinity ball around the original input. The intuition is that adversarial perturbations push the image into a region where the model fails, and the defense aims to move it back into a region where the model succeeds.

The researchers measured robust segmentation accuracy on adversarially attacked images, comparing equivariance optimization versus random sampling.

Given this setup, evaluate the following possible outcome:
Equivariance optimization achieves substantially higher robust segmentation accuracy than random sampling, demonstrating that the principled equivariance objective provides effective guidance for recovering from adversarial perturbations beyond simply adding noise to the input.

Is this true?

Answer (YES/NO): YES